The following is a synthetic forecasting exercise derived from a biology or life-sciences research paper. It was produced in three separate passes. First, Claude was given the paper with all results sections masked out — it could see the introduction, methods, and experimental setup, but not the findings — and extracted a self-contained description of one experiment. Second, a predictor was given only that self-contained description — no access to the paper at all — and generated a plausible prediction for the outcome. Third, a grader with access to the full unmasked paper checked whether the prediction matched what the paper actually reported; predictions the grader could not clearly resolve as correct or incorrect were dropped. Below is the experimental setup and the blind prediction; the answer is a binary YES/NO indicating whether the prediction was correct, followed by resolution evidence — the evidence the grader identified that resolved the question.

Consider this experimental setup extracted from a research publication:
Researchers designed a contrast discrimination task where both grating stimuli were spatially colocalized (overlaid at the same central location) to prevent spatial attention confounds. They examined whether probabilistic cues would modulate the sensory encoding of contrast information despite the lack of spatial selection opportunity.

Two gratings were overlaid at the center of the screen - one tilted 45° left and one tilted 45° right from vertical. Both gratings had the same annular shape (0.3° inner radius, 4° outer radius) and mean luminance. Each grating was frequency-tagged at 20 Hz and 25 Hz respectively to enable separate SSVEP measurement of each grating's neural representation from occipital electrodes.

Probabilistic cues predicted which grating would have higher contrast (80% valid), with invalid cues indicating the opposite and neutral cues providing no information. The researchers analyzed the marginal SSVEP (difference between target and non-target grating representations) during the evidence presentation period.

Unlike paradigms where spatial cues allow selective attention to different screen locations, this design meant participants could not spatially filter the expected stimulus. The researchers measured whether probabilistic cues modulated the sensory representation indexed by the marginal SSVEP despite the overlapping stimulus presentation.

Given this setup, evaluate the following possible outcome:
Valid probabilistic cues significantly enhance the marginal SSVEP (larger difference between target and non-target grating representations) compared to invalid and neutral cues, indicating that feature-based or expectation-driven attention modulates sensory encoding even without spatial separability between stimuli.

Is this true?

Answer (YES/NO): NO